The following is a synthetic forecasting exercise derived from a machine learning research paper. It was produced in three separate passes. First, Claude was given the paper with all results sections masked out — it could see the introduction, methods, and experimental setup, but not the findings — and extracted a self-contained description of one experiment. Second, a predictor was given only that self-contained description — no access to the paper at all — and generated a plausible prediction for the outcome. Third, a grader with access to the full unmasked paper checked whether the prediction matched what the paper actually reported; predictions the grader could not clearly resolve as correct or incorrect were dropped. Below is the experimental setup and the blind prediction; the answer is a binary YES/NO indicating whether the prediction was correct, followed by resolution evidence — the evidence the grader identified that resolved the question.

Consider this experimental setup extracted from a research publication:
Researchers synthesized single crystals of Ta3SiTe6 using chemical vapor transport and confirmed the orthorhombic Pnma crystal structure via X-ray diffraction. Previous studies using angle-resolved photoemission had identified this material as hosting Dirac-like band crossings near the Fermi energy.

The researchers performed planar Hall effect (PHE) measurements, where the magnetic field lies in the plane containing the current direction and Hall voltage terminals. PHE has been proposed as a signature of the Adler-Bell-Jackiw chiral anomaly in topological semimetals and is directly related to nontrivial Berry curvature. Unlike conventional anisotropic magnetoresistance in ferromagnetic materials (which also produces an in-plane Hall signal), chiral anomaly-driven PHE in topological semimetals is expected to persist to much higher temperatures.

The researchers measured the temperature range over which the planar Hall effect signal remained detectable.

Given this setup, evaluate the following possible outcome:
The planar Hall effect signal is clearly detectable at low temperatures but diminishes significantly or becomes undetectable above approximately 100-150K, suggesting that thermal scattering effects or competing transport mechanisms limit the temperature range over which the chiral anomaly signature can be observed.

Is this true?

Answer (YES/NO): NO